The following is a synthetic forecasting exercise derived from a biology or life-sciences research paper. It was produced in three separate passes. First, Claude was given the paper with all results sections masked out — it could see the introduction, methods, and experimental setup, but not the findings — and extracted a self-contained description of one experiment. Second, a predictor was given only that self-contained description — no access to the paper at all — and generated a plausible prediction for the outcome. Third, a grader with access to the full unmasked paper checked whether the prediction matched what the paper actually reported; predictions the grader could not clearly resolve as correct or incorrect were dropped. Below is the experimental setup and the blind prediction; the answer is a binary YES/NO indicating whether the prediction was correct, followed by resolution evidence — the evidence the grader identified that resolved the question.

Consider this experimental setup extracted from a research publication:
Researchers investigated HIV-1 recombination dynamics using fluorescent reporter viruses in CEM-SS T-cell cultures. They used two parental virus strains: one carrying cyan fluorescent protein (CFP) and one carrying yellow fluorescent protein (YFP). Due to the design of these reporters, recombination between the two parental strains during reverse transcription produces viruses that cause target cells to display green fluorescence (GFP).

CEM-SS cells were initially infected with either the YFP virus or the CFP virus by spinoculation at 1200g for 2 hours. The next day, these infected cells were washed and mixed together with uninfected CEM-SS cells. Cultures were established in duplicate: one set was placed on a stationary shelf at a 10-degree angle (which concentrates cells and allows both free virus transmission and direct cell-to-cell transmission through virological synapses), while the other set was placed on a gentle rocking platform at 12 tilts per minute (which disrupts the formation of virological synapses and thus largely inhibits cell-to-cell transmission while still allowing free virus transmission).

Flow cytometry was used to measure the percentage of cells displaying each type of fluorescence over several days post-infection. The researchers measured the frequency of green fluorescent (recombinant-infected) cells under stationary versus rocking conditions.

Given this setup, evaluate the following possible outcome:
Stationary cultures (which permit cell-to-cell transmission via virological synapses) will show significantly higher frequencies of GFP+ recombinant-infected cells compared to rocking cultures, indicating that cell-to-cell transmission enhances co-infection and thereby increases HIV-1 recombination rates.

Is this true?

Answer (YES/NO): YES